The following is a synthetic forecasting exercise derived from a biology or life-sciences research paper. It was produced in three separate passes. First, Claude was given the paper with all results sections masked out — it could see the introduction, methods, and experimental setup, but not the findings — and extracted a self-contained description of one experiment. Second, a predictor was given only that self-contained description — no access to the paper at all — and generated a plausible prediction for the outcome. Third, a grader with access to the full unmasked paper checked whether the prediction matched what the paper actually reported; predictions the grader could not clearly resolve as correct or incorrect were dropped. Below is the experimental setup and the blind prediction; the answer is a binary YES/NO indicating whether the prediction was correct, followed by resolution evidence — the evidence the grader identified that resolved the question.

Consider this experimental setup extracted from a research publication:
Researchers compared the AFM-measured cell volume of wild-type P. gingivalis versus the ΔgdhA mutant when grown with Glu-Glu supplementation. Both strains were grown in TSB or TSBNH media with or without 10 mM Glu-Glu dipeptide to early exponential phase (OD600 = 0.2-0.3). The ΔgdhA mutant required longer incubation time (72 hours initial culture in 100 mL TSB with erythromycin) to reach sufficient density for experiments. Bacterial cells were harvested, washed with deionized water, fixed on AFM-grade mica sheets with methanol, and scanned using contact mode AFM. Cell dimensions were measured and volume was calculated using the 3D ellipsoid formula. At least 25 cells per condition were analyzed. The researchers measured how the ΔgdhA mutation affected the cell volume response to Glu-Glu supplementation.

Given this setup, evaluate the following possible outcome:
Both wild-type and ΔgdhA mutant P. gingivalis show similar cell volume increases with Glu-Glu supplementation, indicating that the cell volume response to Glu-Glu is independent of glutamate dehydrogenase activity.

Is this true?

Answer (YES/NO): NO